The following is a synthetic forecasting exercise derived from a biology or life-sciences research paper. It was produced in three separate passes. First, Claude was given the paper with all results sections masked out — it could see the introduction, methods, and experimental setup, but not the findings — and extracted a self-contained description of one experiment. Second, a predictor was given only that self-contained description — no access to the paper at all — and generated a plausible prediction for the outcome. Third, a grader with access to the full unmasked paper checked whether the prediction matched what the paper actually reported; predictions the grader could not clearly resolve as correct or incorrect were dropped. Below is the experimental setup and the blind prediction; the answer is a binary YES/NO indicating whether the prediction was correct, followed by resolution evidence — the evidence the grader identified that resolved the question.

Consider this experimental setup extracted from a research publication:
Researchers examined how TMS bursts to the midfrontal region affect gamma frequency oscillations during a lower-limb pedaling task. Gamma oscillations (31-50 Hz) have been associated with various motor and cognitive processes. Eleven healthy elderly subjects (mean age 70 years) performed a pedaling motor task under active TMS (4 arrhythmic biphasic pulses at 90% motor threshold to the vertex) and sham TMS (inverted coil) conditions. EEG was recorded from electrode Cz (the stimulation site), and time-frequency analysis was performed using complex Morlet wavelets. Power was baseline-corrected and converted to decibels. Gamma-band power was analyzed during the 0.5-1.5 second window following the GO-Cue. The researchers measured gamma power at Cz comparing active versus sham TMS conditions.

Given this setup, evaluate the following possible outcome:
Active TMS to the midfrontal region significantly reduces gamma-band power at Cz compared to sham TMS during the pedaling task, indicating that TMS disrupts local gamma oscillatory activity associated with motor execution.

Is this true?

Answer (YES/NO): NO